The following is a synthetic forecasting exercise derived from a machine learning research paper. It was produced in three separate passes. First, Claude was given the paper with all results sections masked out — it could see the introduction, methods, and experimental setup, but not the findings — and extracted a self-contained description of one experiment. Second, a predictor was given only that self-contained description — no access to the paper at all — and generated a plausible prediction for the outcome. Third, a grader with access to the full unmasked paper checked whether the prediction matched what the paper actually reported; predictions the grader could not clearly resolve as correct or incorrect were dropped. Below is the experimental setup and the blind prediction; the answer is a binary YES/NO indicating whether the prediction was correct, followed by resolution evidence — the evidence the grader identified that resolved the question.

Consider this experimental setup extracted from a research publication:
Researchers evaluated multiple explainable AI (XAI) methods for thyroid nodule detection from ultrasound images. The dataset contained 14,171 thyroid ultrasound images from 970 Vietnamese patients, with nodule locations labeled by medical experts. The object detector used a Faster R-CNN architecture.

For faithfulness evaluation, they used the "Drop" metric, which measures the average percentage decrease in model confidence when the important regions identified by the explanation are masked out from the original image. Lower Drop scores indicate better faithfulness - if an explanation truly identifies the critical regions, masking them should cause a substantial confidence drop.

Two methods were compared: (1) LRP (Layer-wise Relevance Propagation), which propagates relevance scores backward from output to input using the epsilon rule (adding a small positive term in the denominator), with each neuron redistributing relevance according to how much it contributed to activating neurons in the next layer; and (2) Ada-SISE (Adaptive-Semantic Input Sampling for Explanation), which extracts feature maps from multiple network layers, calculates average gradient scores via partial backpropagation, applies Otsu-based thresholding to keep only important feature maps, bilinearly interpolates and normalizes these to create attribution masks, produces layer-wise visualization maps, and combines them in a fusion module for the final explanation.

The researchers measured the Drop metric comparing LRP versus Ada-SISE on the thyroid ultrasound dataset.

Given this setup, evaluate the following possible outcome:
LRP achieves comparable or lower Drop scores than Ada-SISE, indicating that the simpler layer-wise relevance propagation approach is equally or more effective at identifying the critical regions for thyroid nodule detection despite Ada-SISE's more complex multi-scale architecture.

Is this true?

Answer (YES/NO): NO